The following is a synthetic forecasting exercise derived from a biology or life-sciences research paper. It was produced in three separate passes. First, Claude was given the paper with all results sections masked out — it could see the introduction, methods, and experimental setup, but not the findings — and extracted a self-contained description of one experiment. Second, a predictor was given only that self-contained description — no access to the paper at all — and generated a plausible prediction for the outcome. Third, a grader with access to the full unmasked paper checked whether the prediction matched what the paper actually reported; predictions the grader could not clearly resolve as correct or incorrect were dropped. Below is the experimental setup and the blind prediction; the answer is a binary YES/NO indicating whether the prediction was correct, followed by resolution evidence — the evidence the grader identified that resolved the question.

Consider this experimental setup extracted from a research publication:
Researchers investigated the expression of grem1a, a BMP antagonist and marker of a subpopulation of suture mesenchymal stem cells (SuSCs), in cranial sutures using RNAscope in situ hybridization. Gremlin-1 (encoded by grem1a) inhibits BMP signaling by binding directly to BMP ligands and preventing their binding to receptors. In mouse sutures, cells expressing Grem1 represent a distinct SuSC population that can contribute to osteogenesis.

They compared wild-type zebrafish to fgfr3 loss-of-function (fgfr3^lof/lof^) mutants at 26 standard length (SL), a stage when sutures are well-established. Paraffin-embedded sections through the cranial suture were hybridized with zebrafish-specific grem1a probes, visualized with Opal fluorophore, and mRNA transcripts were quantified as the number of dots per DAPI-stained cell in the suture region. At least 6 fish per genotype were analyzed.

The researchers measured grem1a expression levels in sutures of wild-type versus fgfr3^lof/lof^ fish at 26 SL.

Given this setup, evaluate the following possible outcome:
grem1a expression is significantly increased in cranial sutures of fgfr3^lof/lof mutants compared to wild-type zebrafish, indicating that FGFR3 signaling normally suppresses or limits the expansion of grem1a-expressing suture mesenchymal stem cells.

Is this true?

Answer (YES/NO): NO